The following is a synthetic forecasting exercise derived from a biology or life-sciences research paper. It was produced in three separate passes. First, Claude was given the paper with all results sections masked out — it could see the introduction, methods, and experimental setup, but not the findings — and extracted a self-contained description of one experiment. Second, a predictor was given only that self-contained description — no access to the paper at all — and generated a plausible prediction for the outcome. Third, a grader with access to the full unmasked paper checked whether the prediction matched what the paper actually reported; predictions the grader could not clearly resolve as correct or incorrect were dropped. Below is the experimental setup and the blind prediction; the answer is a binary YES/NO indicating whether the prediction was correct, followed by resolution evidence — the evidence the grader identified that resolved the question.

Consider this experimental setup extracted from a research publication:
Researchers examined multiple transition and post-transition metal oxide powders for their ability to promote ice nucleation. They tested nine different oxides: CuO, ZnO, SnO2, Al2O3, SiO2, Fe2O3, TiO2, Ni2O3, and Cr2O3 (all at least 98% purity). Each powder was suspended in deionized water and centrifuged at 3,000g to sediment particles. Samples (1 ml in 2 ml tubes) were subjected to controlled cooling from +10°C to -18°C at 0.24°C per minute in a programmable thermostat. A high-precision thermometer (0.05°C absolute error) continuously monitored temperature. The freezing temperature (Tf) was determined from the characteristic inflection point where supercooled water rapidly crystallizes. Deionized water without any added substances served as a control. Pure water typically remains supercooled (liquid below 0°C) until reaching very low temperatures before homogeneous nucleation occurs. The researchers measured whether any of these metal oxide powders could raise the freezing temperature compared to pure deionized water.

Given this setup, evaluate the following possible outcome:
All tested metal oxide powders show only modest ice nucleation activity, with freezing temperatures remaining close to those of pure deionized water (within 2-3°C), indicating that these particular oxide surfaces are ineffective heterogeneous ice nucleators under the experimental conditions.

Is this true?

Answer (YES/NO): NO